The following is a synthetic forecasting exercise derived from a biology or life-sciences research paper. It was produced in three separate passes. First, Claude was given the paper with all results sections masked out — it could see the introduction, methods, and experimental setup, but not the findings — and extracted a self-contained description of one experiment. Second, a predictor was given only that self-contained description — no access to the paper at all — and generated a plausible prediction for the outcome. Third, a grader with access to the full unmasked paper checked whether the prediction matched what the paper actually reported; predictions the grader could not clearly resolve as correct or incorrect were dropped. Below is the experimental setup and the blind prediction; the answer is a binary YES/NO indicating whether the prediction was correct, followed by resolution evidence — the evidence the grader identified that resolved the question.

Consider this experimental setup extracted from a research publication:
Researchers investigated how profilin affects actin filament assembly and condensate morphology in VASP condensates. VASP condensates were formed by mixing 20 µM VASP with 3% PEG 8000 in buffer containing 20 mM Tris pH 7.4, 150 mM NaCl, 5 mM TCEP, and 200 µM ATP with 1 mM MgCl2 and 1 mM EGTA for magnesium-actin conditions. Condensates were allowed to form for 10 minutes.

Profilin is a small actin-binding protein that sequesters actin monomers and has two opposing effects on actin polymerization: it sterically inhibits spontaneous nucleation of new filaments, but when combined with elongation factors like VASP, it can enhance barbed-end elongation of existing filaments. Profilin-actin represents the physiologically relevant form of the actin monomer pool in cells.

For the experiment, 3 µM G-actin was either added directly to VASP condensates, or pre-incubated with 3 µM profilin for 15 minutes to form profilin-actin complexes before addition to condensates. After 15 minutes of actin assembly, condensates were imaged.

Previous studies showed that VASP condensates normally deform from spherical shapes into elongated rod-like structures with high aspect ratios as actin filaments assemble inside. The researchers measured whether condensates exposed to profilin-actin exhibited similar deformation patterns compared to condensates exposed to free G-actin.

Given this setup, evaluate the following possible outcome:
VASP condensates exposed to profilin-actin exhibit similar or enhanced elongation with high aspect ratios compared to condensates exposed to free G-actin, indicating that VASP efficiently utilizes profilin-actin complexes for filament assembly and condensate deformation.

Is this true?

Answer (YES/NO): NO